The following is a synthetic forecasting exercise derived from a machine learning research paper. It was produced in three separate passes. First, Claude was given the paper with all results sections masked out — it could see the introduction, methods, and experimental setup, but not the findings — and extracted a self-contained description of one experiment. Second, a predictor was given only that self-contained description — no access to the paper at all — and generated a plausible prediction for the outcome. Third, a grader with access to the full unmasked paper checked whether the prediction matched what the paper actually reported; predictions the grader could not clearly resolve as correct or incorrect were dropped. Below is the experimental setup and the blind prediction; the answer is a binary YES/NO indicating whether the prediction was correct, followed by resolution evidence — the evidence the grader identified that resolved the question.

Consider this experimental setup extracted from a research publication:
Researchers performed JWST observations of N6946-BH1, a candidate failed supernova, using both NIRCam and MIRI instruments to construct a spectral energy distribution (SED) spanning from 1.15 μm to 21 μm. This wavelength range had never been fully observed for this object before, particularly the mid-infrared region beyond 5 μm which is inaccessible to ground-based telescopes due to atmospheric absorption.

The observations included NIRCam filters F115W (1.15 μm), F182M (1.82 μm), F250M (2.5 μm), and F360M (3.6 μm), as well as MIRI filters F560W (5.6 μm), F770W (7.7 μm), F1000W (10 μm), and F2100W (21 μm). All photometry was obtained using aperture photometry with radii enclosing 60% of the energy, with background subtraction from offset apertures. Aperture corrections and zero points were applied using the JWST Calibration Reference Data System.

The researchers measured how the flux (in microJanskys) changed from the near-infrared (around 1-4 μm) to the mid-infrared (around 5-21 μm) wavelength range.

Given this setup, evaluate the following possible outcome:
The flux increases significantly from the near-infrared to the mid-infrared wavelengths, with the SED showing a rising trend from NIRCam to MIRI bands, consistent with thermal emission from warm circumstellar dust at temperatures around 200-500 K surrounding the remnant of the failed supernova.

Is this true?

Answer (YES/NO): NO